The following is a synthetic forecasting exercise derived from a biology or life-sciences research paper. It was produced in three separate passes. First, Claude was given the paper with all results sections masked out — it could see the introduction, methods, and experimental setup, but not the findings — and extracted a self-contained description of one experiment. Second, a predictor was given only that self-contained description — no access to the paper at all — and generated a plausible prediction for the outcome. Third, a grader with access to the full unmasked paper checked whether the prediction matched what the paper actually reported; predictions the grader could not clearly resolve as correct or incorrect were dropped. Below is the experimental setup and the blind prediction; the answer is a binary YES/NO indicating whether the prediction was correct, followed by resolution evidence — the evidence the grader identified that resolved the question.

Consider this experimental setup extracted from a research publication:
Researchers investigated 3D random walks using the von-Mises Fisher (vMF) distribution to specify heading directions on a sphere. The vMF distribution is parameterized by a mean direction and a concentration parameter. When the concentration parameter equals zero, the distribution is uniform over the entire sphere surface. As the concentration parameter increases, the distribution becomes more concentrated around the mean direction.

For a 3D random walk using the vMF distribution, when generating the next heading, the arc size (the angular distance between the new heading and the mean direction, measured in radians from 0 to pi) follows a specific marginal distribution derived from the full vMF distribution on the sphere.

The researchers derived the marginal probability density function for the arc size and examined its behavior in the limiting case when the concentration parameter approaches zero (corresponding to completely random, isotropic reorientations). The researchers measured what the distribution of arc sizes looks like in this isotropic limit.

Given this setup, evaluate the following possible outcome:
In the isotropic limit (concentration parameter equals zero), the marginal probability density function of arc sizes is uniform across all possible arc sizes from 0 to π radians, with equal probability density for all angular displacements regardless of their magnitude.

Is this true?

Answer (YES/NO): NO